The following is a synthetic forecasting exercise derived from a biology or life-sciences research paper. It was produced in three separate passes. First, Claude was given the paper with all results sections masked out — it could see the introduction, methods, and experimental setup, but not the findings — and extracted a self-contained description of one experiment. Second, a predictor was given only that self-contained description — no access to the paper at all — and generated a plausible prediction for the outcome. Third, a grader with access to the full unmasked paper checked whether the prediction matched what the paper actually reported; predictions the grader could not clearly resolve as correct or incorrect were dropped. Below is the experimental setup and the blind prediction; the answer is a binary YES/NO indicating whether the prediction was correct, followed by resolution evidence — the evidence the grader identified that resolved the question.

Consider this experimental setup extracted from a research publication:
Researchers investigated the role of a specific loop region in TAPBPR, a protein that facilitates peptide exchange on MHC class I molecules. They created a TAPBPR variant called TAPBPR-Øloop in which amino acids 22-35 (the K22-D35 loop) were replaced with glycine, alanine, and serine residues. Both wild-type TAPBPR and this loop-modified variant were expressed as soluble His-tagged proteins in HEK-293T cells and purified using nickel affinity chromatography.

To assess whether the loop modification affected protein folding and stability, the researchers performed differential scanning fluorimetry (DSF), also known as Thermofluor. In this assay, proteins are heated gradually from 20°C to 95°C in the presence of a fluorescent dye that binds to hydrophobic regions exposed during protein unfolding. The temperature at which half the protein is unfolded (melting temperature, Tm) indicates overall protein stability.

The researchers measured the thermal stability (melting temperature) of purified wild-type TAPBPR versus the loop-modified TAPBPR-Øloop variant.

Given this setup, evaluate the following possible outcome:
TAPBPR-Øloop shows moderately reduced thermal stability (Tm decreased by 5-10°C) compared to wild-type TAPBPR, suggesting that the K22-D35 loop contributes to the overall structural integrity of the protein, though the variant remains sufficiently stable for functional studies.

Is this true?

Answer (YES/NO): NO